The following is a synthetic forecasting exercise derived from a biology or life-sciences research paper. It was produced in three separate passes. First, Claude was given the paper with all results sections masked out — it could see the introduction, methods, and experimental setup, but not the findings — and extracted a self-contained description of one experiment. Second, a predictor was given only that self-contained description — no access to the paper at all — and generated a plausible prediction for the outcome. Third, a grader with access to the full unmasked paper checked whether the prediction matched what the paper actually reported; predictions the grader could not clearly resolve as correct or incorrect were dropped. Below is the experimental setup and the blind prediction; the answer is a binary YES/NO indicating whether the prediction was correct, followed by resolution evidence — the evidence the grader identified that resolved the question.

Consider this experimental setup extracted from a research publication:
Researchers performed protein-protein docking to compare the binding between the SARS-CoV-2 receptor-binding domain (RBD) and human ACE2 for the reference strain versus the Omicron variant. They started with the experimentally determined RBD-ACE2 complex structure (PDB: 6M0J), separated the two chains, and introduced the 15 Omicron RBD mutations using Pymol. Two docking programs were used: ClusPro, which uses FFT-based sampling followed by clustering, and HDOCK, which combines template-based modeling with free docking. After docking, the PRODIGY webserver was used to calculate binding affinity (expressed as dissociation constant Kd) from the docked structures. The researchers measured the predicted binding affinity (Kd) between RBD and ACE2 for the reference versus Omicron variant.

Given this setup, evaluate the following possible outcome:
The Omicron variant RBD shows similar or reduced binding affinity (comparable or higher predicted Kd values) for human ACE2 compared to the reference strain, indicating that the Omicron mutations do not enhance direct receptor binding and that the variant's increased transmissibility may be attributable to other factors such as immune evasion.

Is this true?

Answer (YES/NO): NO